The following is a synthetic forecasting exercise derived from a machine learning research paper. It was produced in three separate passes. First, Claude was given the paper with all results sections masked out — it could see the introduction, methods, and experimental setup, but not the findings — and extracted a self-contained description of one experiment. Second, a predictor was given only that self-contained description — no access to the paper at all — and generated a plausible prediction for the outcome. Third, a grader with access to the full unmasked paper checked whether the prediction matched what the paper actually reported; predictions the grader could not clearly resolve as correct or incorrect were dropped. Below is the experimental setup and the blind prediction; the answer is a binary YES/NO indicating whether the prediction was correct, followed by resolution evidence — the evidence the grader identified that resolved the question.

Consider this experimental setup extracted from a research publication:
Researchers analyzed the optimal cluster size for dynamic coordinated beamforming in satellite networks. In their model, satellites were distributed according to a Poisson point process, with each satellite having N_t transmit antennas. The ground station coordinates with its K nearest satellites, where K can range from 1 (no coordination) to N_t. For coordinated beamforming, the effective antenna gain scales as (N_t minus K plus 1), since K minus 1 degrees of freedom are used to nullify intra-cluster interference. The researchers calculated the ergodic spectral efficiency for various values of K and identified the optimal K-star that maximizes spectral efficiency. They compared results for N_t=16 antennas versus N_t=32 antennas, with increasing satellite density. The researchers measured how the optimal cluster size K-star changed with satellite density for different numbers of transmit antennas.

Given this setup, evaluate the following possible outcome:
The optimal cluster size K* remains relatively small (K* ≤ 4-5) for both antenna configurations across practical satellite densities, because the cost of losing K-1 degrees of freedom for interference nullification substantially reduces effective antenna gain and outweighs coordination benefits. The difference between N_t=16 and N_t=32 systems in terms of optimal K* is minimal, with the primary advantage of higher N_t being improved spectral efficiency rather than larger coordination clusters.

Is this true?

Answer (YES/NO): NO